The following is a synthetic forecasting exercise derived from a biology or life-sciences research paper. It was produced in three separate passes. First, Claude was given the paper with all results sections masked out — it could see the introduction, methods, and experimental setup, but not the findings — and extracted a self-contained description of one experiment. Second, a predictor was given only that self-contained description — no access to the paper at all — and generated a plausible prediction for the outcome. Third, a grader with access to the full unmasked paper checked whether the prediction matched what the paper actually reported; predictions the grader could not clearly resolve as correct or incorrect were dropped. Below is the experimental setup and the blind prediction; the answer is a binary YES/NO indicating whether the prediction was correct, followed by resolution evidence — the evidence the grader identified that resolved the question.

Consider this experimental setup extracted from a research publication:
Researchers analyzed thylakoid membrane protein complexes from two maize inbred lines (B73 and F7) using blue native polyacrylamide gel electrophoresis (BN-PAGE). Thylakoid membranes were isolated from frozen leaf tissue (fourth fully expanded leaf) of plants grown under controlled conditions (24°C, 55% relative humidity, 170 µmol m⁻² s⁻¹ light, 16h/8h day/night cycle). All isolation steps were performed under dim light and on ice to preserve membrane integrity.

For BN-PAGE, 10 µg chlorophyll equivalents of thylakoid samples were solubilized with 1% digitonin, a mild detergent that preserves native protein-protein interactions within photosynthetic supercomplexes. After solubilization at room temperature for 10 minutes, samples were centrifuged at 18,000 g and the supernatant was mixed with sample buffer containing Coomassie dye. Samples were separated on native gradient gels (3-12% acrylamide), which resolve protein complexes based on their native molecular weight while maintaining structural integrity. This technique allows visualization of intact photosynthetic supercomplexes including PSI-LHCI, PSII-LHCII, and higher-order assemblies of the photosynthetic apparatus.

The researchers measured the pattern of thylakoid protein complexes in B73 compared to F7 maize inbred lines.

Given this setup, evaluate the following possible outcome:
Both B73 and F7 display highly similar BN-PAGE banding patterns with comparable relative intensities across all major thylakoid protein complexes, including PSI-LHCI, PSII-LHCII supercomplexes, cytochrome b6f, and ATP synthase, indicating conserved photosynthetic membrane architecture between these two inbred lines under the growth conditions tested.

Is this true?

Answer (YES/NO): NO